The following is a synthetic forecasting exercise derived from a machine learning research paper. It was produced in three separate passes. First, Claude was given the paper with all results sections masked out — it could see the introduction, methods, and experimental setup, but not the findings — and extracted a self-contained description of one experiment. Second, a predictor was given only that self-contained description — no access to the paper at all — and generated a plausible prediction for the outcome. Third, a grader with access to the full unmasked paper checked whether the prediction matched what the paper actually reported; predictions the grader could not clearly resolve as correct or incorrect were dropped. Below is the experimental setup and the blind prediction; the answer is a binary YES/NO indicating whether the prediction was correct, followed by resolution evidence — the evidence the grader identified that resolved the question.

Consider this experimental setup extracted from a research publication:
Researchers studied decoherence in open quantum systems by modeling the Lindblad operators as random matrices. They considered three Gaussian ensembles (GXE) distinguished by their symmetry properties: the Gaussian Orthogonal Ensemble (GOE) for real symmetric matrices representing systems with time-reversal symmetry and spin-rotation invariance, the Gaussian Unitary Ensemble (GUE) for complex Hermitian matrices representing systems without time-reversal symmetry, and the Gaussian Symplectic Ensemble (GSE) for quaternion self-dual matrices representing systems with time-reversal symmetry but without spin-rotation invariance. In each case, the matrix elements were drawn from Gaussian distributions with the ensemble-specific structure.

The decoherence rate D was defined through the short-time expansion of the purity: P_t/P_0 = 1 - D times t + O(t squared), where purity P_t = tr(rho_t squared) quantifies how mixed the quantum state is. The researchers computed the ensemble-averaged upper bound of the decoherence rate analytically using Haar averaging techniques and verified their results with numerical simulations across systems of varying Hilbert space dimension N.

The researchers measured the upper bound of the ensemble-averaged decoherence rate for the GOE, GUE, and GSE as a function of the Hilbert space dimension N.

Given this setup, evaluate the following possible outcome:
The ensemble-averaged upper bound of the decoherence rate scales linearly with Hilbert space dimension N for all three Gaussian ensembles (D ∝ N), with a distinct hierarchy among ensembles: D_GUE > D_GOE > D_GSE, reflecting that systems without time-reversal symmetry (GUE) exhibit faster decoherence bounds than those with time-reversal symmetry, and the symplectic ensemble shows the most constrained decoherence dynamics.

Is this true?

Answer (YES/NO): NO